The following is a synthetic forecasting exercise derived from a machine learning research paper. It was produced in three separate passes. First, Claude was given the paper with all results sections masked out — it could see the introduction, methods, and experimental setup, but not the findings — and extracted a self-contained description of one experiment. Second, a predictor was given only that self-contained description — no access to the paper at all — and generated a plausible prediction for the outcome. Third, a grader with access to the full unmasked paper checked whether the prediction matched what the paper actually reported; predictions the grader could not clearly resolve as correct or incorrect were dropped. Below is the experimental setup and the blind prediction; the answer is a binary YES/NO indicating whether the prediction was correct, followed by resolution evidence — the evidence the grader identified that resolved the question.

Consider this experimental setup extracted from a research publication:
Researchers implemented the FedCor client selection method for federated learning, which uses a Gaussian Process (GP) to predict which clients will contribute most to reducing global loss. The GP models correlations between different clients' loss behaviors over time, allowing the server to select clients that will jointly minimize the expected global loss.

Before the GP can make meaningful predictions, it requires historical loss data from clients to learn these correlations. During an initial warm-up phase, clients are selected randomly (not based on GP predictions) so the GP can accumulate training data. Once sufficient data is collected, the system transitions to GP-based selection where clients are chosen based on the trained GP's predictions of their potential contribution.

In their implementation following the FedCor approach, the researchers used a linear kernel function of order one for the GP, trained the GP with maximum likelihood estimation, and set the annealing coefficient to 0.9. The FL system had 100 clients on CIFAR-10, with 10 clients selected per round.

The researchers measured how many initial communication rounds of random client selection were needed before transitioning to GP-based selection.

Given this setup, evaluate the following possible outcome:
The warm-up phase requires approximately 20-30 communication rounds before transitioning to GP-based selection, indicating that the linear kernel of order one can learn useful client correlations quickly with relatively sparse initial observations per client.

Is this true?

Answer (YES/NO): NO